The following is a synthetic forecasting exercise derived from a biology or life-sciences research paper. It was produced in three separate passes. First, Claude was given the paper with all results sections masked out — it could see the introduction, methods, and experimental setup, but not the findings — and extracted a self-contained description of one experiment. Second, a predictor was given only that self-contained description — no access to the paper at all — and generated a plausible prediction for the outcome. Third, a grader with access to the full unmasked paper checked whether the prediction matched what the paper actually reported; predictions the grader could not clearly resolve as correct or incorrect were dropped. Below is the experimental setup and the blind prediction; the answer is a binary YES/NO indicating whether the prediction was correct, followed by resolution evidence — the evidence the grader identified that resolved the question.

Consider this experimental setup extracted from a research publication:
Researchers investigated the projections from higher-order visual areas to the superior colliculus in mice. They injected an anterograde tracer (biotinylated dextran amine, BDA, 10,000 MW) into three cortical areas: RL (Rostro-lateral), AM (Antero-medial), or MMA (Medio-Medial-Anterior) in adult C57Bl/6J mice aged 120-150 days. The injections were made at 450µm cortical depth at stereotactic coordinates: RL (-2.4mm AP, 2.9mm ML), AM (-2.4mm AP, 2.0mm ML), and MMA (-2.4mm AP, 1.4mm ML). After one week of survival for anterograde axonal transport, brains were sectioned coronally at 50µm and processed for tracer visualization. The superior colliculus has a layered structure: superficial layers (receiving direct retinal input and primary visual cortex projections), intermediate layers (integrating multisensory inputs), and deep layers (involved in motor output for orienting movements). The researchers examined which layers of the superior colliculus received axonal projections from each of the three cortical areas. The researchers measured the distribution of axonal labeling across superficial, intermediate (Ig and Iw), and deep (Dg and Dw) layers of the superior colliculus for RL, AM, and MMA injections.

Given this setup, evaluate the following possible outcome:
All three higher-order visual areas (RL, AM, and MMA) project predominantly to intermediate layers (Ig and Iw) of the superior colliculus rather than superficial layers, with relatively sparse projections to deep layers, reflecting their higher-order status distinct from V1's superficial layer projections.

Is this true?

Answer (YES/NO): YES